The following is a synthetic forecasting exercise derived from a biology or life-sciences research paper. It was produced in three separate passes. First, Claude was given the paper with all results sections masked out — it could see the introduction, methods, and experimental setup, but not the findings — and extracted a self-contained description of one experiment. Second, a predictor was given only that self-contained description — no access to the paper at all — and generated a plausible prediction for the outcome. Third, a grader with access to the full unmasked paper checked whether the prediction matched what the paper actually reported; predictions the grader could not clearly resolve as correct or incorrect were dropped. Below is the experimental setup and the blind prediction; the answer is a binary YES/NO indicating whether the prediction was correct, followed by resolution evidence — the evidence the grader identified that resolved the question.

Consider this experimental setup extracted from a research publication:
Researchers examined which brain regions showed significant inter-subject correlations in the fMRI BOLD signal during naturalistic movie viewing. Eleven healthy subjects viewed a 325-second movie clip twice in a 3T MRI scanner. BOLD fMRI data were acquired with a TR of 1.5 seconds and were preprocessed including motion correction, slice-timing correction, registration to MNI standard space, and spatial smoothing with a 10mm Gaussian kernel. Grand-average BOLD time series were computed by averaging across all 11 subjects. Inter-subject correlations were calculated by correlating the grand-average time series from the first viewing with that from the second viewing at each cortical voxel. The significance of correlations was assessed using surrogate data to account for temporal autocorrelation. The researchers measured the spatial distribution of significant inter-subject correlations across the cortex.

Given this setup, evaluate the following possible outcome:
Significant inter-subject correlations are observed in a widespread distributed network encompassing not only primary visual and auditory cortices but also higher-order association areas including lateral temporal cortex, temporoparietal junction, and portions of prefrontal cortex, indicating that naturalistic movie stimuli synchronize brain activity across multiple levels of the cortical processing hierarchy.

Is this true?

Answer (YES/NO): YES